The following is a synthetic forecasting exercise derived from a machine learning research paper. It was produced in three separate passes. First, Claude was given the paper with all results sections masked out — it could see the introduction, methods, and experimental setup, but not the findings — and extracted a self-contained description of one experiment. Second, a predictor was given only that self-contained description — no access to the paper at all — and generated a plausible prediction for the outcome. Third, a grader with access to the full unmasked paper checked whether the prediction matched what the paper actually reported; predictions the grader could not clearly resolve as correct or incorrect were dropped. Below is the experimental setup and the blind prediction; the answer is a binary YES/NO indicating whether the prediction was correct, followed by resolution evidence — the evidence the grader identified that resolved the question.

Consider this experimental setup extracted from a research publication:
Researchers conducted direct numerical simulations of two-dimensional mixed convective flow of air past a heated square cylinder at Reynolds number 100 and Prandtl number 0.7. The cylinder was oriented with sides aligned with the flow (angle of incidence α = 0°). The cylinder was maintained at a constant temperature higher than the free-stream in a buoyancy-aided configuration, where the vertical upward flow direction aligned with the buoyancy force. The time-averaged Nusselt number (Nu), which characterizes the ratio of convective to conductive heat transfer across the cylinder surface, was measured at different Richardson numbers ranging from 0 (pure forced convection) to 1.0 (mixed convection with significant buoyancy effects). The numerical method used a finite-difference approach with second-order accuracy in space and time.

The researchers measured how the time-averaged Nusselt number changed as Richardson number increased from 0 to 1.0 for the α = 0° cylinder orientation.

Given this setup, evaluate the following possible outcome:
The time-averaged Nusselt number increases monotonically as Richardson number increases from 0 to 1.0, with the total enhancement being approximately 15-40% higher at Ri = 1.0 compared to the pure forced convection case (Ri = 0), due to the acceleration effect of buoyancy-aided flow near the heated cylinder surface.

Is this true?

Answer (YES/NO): YES